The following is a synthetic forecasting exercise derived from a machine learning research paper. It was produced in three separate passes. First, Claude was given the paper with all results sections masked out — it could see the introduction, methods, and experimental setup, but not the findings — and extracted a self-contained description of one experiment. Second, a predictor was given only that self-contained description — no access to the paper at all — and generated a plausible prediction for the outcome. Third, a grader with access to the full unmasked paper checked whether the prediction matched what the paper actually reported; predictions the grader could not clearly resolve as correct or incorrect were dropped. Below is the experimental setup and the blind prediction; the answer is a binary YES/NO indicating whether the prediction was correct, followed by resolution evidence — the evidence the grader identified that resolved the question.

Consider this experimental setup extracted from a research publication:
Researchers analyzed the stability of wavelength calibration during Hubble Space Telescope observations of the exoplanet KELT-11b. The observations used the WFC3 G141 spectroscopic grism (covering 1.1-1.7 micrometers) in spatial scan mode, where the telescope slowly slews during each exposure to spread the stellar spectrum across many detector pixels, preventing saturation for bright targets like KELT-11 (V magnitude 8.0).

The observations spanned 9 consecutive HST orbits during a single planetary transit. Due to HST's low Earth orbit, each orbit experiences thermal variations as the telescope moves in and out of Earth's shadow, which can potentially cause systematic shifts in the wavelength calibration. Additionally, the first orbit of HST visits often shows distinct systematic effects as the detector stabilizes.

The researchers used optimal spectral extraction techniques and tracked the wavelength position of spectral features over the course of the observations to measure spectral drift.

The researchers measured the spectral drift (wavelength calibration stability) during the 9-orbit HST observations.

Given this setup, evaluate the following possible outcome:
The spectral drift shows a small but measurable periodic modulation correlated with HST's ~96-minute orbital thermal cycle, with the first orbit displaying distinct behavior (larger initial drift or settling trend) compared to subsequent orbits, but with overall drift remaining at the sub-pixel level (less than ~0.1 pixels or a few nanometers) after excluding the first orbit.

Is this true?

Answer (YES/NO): NO